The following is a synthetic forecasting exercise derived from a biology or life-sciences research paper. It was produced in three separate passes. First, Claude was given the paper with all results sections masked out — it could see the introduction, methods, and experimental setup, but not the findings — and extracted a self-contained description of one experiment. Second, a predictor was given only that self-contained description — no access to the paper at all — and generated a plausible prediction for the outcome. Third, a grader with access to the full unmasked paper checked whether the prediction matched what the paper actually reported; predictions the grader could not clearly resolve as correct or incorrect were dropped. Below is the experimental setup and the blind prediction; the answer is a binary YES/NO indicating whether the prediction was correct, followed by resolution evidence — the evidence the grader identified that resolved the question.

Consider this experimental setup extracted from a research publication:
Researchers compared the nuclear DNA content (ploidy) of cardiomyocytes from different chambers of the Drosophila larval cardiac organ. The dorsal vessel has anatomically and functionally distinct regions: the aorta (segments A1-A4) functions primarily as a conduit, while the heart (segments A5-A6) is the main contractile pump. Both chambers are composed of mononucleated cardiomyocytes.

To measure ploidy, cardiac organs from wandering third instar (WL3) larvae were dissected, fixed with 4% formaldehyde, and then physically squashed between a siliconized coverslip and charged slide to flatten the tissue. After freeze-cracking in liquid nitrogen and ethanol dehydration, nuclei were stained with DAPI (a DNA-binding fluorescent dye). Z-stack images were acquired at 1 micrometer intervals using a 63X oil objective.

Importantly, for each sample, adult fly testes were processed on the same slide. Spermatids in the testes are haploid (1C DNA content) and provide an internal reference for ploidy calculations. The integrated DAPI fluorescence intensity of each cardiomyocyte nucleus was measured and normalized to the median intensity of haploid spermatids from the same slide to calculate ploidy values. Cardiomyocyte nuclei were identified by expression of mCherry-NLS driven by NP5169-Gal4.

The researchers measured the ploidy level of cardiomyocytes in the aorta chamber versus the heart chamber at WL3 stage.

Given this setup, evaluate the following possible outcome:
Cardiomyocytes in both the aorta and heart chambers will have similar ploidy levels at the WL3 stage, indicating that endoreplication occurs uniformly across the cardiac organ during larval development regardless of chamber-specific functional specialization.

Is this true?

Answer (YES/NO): NO